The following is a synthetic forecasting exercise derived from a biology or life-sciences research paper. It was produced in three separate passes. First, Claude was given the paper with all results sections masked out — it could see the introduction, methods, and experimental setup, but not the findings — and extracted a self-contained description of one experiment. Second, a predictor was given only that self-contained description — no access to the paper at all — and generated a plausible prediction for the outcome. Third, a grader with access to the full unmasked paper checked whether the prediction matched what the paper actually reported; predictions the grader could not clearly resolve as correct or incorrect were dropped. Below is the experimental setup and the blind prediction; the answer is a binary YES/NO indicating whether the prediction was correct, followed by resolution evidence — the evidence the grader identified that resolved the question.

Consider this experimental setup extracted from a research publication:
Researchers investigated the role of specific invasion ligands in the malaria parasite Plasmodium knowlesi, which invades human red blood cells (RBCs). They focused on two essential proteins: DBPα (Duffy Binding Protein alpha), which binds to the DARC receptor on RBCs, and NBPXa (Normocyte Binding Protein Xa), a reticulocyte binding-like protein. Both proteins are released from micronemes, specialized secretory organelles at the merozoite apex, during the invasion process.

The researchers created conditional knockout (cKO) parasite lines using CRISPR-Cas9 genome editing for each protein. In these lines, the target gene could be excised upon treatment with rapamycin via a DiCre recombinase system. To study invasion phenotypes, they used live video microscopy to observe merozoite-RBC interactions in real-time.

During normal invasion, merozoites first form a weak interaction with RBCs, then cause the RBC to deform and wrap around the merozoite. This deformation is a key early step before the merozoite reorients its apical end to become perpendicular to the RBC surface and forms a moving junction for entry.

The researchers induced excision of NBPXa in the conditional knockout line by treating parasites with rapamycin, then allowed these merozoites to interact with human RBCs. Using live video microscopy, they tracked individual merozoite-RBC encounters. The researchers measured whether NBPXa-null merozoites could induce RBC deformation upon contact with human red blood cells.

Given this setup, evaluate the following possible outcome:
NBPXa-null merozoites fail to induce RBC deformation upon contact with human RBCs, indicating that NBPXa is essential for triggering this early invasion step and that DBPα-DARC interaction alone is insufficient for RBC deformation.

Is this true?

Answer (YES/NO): YES